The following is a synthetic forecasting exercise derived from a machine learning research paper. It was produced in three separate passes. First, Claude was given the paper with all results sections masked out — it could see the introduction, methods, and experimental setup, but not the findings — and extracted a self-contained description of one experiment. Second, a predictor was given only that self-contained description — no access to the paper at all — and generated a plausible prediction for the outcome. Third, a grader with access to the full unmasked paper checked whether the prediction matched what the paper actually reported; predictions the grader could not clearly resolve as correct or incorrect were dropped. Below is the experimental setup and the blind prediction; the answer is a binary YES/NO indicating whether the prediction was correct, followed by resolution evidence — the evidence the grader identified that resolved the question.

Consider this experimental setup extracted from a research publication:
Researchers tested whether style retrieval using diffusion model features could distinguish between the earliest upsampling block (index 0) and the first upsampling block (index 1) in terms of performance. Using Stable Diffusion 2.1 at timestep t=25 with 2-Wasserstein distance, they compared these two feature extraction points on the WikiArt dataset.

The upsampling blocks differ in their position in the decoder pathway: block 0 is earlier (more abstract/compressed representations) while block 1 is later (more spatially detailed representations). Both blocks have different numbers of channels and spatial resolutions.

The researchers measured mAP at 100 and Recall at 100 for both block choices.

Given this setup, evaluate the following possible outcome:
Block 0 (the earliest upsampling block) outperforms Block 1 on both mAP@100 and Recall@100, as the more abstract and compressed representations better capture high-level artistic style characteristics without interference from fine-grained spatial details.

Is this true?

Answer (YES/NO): NO